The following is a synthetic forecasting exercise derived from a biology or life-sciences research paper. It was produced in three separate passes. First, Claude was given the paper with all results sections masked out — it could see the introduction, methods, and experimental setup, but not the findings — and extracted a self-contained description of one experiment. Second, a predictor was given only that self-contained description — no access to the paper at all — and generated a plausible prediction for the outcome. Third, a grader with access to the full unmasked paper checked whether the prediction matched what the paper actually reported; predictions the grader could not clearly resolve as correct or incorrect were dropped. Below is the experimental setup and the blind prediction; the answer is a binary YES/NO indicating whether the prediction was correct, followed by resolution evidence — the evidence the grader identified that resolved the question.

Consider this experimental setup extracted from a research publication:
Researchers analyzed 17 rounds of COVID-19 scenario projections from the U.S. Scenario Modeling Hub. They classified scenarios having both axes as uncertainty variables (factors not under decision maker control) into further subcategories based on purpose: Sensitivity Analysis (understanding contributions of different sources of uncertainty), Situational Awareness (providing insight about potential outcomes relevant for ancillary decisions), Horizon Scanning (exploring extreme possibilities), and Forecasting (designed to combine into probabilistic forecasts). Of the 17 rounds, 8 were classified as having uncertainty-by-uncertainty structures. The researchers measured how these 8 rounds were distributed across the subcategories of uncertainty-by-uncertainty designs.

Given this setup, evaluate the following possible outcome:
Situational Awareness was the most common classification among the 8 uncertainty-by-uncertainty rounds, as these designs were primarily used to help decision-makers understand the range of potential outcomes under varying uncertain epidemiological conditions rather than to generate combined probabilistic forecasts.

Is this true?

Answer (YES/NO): YES